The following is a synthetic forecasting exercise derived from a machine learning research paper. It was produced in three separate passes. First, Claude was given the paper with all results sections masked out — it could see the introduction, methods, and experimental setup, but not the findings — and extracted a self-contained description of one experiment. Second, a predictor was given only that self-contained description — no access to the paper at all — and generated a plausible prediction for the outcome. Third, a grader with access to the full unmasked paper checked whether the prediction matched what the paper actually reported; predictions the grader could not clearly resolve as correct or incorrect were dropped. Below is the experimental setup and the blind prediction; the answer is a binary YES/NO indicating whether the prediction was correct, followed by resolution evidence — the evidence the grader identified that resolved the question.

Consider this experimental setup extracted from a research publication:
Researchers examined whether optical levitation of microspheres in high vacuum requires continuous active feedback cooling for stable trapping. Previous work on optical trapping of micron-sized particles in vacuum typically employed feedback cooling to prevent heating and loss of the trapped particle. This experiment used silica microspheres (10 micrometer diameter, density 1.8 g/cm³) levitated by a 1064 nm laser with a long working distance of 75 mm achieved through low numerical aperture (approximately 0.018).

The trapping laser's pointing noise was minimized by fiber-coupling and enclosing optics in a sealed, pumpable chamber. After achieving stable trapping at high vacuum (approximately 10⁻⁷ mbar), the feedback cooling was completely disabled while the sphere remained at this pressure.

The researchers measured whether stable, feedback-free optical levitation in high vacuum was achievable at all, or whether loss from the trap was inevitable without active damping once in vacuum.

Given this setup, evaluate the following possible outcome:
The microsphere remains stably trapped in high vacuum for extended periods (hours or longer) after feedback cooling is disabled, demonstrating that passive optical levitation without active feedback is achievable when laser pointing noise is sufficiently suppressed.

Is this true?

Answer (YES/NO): YES